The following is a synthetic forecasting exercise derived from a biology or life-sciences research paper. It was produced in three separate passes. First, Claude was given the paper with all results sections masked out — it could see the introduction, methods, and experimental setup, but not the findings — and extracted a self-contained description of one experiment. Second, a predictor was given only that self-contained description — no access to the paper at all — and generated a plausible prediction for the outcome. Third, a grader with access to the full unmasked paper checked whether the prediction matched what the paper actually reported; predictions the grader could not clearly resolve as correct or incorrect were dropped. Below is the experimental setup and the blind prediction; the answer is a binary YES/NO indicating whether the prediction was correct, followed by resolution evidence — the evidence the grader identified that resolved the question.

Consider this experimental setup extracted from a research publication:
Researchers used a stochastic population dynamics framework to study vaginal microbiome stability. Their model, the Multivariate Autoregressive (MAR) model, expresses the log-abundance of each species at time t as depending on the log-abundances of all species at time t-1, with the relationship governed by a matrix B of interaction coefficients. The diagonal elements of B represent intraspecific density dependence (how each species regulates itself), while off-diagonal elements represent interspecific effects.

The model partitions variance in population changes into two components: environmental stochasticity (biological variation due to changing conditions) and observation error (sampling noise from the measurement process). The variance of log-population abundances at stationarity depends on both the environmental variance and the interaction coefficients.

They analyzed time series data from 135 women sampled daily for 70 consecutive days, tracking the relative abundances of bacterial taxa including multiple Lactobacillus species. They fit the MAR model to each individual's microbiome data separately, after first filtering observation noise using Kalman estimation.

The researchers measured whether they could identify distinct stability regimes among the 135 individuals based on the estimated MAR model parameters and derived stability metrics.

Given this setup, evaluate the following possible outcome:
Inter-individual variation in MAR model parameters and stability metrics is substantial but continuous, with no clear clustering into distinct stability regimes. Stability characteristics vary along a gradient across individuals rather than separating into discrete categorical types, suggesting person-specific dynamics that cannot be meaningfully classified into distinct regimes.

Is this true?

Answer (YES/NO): NO